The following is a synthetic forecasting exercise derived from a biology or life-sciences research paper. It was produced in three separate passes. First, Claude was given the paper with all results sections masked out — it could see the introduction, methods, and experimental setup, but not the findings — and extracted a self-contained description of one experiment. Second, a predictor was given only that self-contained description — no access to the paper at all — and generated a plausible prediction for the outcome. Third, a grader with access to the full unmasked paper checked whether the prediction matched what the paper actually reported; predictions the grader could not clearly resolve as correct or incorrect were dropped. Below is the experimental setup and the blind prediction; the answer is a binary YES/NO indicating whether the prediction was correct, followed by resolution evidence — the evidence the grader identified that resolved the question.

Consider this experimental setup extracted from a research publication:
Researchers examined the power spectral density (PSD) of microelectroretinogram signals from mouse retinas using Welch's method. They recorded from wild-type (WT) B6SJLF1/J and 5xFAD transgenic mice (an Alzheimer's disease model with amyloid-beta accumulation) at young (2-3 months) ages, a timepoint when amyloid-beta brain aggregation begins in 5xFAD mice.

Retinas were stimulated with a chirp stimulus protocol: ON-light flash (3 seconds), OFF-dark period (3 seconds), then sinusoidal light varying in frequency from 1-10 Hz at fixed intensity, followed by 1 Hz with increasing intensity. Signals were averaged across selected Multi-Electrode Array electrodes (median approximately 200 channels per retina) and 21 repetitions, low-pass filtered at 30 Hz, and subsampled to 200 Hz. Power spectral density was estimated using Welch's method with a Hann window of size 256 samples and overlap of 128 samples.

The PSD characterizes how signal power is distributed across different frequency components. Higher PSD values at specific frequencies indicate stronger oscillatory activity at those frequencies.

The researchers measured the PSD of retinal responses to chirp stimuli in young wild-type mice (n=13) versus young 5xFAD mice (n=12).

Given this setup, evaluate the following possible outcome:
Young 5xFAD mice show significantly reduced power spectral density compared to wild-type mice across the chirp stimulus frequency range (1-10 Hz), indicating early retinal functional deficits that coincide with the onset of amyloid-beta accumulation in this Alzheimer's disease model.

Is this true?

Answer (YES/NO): NO